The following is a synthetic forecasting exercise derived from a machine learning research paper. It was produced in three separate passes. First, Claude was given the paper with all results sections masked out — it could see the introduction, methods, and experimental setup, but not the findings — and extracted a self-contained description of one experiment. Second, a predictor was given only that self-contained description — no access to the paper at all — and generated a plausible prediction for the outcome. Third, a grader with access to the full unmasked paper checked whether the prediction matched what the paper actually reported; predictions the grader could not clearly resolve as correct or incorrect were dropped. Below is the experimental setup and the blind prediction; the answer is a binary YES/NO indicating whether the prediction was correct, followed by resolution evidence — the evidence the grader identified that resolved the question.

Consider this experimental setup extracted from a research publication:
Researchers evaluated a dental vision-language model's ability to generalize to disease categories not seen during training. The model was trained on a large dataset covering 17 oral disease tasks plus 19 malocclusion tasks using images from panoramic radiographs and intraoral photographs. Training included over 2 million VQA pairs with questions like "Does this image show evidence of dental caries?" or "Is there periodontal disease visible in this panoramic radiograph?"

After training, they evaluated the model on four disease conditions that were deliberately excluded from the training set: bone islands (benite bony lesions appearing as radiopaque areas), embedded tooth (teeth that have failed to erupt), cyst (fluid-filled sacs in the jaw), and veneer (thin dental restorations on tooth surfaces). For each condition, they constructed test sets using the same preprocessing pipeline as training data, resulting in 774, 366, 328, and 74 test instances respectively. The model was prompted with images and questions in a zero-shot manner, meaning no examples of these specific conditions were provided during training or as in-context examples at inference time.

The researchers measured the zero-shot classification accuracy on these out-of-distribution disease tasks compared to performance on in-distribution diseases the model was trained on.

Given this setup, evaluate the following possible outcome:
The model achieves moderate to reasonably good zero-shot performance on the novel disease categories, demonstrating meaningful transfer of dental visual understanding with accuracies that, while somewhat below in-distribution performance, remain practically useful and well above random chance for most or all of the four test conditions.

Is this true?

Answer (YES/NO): NO